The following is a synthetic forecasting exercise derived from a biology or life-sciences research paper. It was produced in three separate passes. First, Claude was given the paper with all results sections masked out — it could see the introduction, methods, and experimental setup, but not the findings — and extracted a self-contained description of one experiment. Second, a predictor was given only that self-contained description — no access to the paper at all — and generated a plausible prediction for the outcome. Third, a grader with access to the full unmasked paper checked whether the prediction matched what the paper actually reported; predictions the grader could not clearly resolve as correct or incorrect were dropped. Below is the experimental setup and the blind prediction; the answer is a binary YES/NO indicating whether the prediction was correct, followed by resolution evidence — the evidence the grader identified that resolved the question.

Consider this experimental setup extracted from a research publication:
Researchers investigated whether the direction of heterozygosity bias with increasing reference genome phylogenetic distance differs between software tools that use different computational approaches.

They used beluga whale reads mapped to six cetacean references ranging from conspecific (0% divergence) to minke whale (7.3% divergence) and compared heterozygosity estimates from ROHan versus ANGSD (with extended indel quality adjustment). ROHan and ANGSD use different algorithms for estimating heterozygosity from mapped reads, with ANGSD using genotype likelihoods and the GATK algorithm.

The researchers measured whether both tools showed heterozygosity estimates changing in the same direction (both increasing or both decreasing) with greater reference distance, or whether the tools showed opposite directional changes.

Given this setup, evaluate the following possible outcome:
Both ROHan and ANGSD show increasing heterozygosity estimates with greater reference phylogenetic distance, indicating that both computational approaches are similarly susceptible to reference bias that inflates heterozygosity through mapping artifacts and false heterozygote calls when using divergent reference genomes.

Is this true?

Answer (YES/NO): YES